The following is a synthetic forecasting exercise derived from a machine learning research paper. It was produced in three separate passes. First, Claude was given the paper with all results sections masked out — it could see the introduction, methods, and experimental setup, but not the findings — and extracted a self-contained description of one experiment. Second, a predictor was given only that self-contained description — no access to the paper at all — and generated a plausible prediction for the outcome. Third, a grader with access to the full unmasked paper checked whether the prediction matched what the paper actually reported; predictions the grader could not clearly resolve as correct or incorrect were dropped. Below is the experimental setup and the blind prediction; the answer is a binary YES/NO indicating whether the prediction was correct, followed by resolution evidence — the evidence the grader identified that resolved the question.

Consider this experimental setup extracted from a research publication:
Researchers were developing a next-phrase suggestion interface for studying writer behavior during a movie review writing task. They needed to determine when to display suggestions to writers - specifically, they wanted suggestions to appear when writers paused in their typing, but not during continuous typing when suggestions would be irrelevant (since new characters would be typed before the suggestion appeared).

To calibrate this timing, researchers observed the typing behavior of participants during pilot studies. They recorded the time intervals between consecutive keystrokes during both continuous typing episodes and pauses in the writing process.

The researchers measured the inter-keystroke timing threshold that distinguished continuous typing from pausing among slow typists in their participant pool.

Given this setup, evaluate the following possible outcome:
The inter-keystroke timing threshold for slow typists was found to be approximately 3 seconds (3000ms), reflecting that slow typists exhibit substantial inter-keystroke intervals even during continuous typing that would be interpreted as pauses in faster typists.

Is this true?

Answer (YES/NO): NO